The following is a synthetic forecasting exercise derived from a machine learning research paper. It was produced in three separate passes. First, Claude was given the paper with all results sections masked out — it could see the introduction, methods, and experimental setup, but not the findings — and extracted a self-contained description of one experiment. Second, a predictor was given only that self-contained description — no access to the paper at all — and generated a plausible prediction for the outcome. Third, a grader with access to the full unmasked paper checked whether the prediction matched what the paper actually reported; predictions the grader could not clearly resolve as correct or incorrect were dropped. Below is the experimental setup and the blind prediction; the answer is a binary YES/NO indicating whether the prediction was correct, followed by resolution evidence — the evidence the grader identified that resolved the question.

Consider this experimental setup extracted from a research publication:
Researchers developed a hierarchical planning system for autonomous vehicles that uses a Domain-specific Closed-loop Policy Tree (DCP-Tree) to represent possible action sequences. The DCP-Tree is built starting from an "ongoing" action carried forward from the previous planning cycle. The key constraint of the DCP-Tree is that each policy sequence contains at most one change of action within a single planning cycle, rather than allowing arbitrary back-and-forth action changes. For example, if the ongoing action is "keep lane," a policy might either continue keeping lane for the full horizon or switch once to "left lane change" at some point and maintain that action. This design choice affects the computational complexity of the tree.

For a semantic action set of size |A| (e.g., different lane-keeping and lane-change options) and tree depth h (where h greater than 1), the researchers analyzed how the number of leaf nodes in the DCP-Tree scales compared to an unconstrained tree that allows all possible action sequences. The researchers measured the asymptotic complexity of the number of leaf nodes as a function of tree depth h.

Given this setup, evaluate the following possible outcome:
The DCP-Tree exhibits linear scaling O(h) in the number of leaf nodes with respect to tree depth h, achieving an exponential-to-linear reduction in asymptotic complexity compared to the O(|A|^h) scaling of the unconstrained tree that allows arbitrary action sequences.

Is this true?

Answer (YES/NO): YES